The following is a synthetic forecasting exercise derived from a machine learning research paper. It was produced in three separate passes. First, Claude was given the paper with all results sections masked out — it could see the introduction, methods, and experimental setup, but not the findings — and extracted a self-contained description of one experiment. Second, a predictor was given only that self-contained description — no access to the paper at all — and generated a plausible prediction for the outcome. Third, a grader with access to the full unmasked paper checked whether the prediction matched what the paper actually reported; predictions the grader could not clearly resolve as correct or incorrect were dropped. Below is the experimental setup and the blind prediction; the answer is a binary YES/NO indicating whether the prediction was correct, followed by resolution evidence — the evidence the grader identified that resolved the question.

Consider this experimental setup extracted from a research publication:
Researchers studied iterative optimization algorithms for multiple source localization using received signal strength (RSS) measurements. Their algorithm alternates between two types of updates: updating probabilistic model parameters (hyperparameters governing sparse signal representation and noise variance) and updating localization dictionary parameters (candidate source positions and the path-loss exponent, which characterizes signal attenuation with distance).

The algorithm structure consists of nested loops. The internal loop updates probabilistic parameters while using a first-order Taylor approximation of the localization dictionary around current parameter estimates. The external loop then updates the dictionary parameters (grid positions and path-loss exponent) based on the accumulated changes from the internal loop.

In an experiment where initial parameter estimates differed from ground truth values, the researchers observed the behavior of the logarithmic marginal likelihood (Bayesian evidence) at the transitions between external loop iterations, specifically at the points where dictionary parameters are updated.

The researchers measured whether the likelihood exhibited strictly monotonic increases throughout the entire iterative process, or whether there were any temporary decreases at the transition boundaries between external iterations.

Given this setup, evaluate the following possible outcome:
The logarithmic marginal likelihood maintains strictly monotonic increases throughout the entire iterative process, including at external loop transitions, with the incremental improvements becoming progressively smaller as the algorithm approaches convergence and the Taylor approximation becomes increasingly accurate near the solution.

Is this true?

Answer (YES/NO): NO